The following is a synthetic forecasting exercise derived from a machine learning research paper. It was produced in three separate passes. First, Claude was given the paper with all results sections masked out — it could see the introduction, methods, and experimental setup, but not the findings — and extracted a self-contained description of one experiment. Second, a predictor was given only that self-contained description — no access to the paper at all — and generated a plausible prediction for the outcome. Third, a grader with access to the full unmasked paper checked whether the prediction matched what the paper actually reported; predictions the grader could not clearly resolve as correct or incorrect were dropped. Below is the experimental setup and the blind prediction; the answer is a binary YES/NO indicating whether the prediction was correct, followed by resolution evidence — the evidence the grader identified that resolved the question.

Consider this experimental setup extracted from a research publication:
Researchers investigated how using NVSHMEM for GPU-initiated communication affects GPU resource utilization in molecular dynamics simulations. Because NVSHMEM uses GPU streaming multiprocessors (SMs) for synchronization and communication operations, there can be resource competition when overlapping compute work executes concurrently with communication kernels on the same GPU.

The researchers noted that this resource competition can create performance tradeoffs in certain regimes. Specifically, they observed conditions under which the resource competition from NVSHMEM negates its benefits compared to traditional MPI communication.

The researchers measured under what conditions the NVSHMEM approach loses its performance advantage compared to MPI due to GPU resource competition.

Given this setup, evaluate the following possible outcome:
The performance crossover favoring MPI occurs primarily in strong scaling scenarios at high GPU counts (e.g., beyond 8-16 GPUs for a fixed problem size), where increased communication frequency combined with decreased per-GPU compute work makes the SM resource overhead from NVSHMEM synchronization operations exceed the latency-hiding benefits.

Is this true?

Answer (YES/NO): NO